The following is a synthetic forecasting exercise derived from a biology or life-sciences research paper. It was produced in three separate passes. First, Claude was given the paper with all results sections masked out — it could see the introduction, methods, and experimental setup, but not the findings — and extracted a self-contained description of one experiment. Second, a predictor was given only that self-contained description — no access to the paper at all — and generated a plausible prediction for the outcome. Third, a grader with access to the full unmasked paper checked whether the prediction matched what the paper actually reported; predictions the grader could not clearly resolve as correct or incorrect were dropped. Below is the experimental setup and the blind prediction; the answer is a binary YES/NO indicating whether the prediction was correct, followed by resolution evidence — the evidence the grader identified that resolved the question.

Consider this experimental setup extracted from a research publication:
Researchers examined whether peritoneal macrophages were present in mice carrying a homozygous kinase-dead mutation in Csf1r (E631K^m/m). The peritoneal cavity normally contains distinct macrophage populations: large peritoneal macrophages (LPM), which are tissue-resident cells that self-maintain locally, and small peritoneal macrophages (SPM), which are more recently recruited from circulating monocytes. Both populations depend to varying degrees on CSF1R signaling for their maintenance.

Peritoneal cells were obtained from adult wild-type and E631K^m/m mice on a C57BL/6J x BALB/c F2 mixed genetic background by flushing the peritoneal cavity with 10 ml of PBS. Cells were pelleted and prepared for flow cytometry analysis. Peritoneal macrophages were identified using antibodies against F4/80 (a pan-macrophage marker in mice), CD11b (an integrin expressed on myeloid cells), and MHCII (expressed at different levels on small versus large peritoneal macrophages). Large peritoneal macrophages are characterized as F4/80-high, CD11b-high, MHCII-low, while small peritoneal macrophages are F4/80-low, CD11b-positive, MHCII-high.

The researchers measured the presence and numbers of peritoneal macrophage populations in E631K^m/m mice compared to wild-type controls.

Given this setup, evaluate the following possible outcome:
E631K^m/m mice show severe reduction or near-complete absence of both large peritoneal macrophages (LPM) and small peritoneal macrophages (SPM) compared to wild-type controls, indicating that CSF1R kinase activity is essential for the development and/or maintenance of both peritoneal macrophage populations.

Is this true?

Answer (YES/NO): NO